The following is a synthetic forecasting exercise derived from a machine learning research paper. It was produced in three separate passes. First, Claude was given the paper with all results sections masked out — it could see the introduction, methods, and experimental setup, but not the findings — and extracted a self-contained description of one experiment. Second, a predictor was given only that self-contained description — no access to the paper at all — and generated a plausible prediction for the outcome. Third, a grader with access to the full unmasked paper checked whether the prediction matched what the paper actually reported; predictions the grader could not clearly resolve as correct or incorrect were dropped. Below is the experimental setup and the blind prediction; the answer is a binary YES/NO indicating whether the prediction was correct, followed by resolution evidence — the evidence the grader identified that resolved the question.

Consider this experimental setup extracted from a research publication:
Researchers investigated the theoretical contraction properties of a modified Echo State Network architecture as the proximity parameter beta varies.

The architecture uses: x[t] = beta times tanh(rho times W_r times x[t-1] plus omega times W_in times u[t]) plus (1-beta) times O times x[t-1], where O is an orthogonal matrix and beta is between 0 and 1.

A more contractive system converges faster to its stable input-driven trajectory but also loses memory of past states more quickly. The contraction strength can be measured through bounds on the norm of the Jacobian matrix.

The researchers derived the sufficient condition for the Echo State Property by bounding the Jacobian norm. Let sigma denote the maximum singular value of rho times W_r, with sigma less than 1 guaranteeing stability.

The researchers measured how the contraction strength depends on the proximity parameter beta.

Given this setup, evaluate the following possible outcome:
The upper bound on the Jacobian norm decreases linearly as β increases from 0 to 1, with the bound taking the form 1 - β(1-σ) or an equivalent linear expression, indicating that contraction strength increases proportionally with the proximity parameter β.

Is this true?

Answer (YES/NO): YES